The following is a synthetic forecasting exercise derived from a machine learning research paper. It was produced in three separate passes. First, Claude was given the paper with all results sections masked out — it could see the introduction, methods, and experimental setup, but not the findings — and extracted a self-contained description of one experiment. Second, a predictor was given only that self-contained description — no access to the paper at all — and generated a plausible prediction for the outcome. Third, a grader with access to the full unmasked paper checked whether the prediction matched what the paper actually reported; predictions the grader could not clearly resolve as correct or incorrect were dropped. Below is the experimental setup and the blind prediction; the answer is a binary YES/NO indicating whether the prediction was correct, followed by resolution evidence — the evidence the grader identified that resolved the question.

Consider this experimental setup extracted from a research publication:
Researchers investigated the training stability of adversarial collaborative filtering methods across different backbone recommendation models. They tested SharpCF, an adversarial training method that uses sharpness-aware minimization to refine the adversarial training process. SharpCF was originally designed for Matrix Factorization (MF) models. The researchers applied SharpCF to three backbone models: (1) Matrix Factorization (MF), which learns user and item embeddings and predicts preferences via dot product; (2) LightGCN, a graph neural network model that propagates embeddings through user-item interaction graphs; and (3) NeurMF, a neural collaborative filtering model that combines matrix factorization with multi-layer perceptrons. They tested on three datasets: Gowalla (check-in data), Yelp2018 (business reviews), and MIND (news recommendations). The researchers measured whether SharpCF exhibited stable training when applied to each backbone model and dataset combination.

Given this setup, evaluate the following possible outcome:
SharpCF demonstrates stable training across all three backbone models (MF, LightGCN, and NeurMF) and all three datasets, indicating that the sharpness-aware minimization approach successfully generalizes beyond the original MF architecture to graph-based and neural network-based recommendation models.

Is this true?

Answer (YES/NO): NO